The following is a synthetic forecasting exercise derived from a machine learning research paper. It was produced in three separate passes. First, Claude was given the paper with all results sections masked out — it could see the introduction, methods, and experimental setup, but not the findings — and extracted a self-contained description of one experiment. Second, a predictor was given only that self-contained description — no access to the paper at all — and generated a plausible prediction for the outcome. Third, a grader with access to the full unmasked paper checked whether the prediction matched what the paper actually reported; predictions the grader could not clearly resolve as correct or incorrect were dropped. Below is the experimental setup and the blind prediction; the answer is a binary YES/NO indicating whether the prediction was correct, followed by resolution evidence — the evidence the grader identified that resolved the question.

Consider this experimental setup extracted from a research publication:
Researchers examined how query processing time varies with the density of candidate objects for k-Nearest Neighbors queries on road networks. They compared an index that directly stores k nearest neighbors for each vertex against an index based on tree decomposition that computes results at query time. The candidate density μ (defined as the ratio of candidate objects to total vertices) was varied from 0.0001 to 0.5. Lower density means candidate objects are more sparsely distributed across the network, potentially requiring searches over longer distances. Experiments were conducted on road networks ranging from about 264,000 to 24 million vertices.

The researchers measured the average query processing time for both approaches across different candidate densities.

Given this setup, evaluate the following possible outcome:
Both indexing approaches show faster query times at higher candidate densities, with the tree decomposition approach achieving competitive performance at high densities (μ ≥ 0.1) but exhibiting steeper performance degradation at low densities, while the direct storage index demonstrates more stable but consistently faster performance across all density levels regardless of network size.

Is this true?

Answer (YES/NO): NO